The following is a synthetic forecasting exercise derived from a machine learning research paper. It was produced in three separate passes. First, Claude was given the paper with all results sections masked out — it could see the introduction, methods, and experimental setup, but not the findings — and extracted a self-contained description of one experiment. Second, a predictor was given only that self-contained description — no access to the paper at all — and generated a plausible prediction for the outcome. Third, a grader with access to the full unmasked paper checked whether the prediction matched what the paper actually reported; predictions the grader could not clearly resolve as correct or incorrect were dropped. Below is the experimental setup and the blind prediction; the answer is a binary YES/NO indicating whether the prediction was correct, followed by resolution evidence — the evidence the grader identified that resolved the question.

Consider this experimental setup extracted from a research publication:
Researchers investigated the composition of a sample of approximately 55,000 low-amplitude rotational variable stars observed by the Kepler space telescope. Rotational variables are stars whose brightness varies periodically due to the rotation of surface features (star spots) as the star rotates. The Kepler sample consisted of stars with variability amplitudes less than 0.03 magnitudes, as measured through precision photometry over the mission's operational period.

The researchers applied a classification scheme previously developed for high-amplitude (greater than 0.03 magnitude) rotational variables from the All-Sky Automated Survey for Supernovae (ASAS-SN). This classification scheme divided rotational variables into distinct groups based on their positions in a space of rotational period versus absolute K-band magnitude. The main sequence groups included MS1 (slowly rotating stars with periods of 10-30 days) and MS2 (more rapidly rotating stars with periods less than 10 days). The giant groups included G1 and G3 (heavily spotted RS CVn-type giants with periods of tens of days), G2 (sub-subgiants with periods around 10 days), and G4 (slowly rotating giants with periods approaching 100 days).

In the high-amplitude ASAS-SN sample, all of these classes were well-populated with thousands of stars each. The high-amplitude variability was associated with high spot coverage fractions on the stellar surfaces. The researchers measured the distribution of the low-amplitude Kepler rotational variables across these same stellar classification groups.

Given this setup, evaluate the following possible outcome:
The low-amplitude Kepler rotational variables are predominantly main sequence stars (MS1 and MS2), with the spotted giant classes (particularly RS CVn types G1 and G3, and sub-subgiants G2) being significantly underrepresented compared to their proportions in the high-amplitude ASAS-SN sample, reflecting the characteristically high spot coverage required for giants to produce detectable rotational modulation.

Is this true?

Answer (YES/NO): NO